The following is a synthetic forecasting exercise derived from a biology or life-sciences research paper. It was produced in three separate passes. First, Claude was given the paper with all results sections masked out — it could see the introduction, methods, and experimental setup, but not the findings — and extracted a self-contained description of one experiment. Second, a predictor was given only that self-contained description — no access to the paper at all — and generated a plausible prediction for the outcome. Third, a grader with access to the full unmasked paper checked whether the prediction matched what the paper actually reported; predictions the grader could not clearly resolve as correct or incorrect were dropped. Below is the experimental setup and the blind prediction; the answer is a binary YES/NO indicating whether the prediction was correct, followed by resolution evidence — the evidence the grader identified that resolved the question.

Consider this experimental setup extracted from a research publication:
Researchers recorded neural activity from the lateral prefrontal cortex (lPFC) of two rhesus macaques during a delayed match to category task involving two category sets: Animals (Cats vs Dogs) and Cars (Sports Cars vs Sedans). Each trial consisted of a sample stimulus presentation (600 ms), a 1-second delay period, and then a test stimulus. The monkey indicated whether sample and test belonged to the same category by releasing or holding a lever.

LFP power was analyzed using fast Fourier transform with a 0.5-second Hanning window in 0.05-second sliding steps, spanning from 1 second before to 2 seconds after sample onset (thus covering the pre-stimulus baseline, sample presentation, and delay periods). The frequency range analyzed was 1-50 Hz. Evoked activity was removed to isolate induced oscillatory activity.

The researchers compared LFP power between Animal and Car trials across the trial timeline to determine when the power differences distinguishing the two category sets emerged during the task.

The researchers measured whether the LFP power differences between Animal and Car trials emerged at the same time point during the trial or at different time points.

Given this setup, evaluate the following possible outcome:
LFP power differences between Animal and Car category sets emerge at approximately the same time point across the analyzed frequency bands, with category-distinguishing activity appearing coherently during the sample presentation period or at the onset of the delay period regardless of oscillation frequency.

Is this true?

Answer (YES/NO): NO